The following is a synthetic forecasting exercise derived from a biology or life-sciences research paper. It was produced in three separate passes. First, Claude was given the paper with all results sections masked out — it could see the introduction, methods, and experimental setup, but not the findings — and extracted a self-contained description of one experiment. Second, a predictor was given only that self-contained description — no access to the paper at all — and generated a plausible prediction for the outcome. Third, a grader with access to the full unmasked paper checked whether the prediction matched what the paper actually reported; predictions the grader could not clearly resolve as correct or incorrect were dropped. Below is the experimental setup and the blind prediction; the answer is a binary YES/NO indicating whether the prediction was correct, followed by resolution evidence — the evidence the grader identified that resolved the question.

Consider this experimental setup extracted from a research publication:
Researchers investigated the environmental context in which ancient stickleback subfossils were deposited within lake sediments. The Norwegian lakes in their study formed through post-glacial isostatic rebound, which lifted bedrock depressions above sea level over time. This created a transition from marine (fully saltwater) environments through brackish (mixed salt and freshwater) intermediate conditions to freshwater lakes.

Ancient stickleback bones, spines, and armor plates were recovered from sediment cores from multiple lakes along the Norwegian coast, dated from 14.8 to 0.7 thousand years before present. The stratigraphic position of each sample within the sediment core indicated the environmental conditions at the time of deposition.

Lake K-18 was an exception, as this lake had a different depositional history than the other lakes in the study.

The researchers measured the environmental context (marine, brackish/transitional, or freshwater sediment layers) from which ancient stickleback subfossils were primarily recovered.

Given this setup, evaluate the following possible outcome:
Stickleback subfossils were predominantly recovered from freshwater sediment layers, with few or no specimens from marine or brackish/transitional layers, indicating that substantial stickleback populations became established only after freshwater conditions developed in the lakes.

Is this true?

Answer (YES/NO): NO